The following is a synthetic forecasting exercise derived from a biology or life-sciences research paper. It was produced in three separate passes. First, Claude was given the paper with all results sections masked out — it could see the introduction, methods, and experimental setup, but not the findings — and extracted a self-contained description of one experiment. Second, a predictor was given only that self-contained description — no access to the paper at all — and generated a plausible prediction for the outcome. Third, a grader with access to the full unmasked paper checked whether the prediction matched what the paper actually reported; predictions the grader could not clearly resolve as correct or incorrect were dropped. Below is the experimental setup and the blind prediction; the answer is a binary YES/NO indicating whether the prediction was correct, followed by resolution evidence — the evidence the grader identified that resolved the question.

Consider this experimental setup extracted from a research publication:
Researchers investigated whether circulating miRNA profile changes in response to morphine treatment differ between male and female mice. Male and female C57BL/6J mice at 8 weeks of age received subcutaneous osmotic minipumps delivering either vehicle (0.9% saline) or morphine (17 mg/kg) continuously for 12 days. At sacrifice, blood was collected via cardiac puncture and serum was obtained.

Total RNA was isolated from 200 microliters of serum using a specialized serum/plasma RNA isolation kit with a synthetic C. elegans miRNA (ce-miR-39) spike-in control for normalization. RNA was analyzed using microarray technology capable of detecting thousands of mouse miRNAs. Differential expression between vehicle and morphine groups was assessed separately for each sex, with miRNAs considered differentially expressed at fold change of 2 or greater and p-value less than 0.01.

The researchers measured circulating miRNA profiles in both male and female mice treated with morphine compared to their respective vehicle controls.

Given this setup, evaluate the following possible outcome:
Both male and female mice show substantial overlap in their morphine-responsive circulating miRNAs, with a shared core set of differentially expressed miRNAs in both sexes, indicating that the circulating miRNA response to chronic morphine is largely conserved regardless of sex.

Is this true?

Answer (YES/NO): NO